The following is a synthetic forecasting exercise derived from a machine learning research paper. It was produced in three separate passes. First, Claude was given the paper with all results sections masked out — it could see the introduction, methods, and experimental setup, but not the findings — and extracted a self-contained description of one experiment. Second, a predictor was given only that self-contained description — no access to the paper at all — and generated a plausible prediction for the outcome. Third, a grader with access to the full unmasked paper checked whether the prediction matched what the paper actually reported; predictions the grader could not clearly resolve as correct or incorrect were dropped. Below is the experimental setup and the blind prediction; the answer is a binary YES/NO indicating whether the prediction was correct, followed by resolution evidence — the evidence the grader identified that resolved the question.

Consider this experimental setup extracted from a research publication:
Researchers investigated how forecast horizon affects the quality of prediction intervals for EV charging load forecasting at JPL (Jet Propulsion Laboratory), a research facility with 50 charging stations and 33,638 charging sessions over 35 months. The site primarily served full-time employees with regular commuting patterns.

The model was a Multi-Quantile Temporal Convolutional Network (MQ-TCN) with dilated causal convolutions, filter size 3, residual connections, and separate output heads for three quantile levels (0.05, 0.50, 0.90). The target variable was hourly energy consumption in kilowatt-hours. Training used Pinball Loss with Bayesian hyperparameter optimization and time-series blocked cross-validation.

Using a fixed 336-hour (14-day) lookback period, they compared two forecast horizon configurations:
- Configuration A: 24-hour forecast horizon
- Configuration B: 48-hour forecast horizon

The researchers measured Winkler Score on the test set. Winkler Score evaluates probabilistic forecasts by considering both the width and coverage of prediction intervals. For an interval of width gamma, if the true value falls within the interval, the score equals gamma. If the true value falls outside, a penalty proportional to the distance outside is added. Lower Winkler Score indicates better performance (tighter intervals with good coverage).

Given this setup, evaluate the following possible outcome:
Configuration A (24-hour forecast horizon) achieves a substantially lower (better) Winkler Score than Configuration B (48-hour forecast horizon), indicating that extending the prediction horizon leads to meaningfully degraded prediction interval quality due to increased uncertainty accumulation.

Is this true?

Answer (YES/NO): NO